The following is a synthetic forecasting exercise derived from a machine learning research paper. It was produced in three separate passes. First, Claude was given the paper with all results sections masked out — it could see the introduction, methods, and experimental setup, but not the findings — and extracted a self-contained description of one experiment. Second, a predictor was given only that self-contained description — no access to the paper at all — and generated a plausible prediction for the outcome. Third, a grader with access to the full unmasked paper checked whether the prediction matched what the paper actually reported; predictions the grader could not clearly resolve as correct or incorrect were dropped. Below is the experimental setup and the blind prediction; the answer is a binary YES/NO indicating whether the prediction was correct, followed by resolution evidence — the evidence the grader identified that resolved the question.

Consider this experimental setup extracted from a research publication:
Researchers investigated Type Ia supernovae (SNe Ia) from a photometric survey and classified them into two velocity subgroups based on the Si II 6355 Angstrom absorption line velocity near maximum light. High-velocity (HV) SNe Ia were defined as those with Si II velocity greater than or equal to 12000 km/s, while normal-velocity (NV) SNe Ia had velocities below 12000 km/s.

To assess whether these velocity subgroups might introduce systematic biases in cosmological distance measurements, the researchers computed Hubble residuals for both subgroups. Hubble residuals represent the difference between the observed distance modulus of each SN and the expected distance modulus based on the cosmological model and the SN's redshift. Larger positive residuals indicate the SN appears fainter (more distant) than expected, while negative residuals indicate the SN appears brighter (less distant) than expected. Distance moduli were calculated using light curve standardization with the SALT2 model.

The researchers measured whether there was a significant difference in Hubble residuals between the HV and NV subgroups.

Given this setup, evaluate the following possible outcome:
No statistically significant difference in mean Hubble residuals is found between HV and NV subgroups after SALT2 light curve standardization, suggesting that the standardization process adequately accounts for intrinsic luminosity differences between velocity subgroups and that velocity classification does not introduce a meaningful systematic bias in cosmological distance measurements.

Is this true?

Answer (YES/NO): YES